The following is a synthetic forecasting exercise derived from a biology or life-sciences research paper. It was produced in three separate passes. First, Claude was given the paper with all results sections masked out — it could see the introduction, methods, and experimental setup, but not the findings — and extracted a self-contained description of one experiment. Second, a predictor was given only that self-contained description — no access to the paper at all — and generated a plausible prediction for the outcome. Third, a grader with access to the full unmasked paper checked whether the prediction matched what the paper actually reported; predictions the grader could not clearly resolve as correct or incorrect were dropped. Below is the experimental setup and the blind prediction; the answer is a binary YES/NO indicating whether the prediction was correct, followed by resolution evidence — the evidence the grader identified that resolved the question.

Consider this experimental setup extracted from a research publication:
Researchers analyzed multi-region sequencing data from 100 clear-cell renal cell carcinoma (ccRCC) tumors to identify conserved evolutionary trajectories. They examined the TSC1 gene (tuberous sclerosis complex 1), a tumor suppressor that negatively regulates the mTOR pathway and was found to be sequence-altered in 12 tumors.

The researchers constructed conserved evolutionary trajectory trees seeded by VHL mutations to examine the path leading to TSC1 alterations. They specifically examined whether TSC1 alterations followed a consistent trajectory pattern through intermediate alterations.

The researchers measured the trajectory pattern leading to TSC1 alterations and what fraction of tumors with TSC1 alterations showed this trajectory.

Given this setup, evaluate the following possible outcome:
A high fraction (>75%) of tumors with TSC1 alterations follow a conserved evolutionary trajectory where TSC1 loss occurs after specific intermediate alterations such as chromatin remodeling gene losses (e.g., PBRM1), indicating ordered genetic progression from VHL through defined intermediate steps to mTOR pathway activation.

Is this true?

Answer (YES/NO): NO